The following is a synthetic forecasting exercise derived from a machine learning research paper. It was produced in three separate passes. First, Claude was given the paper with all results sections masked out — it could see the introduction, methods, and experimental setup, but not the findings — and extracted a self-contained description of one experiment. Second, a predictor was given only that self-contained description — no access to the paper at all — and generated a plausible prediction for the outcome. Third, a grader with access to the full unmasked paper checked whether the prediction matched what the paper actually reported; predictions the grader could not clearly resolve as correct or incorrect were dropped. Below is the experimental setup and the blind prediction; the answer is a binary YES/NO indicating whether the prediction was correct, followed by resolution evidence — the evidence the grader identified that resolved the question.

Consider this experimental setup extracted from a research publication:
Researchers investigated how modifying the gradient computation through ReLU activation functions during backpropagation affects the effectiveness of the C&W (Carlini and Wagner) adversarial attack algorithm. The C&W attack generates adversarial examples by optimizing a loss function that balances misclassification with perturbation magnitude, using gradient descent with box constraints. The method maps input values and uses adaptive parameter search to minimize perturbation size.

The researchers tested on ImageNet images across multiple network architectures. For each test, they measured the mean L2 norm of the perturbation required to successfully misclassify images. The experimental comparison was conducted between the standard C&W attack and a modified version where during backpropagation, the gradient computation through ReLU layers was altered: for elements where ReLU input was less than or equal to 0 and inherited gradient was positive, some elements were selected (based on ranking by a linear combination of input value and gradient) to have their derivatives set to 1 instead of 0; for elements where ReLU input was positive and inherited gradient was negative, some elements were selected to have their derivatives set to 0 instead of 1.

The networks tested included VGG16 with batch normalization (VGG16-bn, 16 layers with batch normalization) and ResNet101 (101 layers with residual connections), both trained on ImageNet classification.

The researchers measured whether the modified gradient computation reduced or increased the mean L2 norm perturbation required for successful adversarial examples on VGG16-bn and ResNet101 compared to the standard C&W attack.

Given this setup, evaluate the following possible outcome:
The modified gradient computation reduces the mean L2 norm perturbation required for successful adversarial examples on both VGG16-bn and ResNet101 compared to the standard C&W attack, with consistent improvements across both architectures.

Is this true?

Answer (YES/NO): NO